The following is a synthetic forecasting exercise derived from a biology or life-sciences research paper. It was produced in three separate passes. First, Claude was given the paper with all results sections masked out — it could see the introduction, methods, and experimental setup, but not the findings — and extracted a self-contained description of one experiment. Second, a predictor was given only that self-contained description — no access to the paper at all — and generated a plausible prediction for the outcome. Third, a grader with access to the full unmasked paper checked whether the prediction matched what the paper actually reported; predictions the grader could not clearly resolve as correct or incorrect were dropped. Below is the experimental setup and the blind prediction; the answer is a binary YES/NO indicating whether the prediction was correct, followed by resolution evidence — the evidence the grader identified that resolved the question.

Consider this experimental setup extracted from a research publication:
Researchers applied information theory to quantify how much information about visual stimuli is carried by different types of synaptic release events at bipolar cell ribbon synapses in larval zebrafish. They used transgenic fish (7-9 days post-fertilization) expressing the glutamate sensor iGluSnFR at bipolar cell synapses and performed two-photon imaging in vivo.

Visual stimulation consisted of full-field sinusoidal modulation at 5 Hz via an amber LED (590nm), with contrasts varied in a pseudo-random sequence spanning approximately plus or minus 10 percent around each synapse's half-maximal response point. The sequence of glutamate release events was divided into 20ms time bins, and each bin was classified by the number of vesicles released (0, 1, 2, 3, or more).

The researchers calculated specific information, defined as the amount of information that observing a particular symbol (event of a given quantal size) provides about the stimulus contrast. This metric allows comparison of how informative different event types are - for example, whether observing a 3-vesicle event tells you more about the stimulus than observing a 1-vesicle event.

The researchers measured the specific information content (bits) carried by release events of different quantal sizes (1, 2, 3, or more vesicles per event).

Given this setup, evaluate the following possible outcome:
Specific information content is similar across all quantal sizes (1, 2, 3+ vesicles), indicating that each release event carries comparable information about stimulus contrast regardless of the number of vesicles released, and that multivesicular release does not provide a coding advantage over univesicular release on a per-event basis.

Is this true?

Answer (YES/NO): NO